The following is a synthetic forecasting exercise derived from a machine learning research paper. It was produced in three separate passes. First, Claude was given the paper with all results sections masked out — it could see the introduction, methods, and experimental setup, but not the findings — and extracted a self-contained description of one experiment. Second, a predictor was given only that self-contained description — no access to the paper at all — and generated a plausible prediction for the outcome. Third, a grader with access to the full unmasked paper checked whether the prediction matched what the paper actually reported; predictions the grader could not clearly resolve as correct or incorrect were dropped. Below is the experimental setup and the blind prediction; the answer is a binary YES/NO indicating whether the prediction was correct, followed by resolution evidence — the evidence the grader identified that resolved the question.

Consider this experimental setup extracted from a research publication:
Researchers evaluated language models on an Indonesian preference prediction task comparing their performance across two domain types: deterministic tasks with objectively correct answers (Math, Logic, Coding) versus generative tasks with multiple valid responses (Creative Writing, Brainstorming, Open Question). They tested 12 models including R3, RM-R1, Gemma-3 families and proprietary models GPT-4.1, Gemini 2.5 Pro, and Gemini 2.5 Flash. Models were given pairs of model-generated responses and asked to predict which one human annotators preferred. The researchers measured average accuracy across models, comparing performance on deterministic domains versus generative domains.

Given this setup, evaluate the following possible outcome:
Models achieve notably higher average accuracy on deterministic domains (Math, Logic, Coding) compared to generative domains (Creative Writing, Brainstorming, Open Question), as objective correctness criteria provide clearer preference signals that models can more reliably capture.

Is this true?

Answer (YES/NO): NO